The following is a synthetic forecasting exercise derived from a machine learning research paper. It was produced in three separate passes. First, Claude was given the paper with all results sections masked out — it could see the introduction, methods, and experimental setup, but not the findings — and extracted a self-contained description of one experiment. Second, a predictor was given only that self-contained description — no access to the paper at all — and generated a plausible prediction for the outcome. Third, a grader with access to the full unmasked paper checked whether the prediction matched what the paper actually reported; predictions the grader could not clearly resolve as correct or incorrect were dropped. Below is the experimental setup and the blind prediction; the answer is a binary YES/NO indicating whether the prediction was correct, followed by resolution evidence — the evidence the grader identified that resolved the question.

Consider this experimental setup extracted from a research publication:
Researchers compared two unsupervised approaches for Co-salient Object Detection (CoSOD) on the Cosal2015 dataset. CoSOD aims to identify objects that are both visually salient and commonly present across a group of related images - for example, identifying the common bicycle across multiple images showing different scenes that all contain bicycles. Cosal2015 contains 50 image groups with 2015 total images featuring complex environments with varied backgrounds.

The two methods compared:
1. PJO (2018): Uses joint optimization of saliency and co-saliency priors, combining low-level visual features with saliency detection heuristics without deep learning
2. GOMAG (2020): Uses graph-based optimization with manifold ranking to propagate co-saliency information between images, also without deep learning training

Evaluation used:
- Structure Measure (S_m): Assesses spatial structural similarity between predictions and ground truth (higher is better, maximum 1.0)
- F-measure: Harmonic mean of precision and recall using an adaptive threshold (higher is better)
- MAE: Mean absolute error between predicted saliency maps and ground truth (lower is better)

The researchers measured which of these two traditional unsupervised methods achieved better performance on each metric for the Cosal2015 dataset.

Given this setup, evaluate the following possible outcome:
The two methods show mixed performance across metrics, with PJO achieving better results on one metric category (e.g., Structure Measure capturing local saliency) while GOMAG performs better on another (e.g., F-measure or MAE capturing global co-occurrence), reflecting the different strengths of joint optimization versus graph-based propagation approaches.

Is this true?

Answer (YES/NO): NO